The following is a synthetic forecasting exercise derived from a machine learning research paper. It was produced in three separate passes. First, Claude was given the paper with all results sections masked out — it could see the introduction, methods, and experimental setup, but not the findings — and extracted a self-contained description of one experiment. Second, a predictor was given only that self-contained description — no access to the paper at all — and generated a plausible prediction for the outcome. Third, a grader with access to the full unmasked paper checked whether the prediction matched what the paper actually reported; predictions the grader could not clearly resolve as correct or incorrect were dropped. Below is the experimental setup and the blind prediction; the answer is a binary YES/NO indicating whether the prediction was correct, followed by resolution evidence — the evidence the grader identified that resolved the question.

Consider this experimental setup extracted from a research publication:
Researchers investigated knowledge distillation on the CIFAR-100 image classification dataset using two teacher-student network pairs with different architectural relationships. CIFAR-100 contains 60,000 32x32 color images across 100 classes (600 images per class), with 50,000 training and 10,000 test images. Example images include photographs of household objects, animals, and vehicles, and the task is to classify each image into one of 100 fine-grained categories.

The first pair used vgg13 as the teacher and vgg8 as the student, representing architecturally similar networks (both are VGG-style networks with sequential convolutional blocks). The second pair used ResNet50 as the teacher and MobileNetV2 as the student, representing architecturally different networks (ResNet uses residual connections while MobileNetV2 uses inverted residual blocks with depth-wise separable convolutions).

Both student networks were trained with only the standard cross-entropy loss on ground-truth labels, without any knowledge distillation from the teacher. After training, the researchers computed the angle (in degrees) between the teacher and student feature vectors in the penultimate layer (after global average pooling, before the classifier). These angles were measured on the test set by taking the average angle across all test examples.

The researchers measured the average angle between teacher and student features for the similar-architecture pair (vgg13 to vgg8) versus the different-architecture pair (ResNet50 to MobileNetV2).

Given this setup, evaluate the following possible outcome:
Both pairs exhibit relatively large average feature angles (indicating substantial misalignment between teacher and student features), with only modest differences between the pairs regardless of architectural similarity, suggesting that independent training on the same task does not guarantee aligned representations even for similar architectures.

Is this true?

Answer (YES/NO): NO